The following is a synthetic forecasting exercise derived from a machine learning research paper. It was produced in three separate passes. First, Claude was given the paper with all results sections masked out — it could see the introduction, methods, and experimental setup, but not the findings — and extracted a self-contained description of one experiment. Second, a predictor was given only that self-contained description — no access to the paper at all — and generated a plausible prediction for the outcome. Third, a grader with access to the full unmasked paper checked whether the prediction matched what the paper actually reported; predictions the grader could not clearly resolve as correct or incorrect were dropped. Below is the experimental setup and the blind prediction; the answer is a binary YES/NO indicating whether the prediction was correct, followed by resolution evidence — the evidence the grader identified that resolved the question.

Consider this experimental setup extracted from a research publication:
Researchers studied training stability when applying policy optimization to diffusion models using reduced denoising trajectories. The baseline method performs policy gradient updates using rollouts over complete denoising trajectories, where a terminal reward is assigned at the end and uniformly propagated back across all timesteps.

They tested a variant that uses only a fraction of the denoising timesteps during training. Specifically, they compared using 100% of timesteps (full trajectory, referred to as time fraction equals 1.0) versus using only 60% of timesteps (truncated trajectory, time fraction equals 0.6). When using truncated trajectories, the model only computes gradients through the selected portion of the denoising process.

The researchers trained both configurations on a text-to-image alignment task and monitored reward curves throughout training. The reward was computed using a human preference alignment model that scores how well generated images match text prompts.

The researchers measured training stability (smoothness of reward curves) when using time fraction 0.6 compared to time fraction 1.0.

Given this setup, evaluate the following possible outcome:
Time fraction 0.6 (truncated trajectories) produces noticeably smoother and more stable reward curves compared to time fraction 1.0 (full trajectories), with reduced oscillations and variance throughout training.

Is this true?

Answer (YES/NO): NO